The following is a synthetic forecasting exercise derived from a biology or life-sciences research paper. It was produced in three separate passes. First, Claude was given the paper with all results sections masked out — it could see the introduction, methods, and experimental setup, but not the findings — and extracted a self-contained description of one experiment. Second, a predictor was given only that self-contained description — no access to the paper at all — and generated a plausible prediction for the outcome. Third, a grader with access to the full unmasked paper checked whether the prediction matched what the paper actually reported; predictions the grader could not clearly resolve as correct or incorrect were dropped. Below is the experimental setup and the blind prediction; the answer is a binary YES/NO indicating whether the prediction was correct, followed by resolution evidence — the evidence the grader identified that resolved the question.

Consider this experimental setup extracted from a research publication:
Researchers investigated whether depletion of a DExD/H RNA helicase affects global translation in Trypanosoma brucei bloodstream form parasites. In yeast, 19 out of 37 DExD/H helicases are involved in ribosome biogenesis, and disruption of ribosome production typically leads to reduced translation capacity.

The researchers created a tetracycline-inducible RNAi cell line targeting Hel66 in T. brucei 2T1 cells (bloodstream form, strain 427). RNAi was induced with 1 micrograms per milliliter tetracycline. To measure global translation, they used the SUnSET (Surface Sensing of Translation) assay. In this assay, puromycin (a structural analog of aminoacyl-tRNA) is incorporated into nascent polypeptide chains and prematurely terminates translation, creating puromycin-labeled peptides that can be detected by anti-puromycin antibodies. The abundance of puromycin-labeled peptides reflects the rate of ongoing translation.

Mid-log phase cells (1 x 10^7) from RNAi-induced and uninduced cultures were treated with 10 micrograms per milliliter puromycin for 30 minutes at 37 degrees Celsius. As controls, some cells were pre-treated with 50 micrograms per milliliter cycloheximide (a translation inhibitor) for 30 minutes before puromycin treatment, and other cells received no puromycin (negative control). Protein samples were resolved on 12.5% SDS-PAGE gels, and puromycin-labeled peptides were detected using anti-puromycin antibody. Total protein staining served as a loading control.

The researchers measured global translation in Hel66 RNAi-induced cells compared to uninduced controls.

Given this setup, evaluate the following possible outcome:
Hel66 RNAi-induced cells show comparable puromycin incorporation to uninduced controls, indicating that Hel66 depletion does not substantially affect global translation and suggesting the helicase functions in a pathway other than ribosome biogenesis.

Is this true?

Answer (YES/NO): NO